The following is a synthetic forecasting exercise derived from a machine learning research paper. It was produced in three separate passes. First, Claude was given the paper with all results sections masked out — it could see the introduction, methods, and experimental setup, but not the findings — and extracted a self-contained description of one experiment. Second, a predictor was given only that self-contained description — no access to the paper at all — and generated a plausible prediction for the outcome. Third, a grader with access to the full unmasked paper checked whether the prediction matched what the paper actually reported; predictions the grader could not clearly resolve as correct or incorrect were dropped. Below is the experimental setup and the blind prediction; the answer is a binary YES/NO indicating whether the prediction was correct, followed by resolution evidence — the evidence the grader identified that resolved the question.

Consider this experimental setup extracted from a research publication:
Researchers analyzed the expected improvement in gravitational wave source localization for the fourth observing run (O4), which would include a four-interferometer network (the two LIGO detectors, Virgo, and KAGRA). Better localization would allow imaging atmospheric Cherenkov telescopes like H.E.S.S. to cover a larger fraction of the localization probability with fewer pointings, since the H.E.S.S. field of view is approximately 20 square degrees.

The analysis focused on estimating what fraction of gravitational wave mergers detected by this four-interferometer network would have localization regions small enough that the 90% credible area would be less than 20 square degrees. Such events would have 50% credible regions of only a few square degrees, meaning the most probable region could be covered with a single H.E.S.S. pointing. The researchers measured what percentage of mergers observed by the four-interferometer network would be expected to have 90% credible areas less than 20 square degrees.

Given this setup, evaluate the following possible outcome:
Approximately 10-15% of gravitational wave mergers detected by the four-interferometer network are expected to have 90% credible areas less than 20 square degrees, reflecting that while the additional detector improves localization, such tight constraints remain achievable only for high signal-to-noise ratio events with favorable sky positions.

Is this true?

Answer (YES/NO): NO